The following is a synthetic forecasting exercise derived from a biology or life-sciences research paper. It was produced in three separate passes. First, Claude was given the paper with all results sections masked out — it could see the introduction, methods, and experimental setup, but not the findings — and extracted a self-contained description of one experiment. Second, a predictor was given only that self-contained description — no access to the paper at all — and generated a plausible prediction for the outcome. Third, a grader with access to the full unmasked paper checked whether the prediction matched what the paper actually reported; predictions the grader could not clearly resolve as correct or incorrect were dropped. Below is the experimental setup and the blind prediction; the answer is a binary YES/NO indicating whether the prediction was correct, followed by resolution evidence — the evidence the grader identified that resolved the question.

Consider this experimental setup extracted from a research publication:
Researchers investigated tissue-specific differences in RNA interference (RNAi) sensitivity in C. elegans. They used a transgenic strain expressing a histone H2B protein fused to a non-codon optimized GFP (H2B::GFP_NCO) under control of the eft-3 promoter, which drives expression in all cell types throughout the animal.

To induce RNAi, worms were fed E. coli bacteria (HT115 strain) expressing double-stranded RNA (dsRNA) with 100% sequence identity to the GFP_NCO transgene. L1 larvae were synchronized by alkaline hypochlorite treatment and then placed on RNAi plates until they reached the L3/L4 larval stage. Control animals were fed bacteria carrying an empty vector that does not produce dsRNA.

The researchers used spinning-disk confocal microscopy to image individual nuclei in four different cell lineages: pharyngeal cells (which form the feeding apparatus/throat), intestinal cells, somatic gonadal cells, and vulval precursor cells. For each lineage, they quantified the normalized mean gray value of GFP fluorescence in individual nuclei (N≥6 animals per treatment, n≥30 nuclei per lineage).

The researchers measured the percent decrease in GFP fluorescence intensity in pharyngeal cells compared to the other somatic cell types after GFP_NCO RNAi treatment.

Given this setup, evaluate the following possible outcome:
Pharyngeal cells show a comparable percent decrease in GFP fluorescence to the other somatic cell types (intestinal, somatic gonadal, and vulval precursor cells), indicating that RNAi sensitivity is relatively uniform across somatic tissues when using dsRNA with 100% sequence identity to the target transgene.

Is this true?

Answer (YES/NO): NO